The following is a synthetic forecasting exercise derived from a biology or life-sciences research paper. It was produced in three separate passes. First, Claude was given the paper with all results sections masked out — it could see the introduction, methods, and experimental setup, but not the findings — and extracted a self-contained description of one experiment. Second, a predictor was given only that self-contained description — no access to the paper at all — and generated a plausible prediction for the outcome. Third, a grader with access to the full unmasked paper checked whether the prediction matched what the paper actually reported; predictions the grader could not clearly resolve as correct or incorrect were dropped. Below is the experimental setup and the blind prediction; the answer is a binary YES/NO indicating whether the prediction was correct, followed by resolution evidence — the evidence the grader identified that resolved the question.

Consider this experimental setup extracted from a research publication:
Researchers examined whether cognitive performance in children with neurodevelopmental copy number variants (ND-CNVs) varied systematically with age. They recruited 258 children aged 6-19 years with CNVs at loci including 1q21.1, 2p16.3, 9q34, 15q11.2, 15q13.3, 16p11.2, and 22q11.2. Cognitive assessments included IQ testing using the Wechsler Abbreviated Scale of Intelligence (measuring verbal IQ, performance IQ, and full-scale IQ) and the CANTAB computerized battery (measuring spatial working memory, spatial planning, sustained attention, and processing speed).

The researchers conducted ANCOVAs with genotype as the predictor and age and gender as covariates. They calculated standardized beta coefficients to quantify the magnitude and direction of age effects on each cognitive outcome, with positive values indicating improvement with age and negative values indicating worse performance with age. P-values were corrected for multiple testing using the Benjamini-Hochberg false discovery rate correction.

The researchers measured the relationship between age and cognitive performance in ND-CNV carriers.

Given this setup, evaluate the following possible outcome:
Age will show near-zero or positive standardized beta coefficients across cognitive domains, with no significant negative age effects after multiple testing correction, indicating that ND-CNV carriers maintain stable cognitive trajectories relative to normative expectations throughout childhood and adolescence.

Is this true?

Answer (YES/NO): NO